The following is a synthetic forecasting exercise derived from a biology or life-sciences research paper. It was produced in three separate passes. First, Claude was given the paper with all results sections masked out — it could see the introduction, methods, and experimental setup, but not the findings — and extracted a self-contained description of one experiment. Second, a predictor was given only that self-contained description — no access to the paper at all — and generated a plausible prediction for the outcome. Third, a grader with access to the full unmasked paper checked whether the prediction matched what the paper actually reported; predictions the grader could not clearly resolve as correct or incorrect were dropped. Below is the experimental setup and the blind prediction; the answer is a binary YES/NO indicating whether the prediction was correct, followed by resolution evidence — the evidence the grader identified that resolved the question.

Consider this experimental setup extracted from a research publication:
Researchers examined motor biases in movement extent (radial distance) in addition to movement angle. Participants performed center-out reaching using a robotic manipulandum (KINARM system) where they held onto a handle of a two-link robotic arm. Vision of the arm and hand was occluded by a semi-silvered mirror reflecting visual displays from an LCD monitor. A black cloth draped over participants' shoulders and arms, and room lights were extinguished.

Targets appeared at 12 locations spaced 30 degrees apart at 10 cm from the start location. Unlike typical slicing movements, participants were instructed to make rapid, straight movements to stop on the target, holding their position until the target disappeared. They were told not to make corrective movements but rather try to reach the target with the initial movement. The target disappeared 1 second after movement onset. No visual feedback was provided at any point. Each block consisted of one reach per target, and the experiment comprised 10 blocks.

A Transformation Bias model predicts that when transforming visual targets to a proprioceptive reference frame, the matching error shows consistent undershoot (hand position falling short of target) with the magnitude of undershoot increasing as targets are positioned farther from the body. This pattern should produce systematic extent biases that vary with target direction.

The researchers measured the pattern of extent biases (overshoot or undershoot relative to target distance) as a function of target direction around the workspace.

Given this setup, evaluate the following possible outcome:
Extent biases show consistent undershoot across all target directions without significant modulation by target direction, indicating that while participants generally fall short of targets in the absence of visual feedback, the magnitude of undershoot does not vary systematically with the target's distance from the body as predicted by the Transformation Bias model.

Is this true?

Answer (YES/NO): NO